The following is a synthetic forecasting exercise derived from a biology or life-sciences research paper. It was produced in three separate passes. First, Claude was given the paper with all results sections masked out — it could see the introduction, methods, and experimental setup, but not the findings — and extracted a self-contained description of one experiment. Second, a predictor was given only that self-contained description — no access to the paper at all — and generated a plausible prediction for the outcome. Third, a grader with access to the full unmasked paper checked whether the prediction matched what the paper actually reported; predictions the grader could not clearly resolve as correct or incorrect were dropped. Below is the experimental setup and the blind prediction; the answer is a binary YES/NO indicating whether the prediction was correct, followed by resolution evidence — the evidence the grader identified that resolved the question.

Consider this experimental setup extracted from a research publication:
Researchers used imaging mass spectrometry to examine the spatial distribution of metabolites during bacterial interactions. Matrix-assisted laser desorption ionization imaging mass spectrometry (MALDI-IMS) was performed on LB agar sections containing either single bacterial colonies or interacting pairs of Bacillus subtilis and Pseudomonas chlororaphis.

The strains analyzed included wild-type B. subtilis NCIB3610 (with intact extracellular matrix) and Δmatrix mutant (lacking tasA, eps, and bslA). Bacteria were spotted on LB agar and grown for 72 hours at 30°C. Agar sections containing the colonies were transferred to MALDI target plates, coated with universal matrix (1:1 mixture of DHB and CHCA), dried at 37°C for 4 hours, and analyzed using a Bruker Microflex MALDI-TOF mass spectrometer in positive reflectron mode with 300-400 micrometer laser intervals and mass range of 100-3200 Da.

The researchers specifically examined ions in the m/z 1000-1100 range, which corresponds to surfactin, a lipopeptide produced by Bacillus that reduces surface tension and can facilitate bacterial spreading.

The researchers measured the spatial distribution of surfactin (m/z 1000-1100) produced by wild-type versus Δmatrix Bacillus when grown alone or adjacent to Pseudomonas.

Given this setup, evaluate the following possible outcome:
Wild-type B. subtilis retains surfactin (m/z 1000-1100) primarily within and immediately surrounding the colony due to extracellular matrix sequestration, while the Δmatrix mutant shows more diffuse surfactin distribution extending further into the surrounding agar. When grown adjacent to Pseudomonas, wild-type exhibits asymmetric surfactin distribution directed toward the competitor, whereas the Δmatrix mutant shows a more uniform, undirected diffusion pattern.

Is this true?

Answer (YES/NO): NO